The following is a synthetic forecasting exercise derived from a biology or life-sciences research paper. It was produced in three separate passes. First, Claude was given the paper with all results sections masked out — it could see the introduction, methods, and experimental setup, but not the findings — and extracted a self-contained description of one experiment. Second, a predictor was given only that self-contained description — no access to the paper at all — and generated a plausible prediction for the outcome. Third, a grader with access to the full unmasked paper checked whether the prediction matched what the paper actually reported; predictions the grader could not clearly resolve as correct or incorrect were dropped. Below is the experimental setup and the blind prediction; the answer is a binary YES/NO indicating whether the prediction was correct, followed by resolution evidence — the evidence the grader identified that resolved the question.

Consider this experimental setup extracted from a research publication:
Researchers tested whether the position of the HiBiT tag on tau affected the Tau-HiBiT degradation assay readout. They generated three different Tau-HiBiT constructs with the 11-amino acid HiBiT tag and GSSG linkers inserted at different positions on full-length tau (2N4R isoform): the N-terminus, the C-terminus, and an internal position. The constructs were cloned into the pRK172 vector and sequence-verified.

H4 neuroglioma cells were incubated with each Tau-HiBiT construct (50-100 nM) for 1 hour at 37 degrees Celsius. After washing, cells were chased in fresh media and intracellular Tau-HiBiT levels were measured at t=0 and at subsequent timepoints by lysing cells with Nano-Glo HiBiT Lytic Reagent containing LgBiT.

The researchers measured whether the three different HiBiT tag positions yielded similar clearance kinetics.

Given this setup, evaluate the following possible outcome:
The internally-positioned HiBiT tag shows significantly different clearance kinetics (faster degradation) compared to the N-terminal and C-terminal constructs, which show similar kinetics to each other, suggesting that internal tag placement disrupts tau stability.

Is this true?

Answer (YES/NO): NO